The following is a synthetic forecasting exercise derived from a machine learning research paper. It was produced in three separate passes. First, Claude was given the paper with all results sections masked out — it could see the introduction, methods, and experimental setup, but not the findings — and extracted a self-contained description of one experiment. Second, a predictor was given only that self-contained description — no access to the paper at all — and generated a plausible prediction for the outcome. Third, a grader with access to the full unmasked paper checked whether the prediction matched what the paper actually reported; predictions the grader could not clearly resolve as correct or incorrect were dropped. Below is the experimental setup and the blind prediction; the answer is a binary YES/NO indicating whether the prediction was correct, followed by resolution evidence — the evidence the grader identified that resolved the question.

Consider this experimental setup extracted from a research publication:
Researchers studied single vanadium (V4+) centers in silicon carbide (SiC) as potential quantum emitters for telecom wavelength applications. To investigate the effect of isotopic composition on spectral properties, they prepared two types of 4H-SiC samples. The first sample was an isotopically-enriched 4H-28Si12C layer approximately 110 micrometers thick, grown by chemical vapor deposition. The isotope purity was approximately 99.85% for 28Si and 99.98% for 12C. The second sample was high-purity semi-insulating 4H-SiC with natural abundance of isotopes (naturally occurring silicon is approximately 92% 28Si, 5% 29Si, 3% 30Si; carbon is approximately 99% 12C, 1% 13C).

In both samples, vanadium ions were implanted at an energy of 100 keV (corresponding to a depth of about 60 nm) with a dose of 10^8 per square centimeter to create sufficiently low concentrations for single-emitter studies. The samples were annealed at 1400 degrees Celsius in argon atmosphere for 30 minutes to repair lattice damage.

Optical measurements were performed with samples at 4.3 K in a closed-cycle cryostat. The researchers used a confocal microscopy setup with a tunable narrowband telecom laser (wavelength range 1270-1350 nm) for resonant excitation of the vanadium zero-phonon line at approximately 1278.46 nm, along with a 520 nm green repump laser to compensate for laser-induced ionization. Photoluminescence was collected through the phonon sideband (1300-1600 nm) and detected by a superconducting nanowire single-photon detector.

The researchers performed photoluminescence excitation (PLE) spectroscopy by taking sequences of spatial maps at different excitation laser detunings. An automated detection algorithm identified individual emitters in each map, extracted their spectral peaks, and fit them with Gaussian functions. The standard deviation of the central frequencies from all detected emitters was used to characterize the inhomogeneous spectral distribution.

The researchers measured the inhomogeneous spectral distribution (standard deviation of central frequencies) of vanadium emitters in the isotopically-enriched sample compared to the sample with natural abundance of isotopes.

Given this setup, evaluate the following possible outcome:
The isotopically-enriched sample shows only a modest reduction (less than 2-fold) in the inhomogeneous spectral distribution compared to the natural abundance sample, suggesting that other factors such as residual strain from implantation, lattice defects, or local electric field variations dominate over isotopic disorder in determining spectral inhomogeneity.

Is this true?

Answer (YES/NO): NO